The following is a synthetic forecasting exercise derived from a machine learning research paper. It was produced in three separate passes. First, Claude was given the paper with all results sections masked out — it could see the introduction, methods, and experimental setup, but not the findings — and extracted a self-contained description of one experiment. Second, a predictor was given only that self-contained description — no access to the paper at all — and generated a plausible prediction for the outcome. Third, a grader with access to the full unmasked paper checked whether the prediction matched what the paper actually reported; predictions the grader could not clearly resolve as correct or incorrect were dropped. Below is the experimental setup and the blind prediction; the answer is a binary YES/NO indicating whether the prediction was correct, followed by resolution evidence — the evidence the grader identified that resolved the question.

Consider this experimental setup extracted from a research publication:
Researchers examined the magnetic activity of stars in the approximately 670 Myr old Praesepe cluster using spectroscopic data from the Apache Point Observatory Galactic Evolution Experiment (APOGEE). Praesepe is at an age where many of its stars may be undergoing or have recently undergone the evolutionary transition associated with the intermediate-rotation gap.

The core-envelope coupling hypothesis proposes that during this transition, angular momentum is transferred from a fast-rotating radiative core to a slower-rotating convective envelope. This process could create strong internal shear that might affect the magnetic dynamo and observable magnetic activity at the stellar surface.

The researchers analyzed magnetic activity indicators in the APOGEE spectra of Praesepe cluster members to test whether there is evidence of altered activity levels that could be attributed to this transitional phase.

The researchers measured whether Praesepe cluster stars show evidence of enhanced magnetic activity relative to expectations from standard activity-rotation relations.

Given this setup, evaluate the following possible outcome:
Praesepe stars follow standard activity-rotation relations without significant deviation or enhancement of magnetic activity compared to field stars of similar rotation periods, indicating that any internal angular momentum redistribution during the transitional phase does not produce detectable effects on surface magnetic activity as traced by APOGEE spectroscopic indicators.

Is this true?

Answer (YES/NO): NO